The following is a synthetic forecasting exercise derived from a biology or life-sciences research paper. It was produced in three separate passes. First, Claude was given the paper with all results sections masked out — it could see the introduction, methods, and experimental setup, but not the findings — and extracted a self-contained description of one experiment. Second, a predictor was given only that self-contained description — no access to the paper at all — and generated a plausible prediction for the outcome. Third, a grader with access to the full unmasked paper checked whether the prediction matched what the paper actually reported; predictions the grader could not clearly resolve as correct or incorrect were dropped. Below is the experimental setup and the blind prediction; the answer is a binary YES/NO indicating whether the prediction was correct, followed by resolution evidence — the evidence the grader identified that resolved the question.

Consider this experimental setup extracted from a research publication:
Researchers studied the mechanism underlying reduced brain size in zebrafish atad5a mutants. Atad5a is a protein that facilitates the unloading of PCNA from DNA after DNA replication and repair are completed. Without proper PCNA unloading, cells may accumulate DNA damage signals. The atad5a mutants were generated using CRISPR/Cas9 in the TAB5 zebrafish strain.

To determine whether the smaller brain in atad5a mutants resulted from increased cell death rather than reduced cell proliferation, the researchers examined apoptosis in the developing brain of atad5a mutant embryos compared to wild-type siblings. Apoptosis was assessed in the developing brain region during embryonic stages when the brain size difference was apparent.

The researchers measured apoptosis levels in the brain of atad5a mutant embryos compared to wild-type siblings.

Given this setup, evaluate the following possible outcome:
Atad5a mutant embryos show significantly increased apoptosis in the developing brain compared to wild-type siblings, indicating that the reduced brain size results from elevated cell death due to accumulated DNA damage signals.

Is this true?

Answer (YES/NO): YES